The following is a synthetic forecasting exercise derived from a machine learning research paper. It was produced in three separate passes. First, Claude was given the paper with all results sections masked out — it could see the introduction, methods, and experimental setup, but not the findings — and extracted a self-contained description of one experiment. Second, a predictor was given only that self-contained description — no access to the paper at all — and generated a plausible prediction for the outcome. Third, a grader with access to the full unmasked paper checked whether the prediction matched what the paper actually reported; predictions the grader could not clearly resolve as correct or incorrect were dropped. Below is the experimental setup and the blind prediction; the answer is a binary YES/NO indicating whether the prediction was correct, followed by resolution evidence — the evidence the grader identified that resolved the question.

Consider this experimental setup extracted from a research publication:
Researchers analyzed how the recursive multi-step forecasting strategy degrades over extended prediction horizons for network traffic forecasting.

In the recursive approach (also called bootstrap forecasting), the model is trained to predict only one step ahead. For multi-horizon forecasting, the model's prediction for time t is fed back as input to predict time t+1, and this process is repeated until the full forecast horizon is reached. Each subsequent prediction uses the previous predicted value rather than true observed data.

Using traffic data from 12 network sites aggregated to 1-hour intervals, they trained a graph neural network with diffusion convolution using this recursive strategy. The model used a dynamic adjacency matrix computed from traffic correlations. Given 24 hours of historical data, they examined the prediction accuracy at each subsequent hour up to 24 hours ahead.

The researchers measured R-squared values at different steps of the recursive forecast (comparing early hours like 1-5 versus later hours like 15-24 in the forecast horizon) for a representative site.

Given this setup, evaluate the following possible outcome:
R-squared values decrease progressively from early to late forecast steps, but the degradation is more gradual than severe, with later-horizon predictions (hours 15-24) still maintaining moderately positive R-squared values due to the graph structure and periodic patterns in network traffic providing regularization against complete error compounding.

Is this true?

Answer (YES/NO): NO